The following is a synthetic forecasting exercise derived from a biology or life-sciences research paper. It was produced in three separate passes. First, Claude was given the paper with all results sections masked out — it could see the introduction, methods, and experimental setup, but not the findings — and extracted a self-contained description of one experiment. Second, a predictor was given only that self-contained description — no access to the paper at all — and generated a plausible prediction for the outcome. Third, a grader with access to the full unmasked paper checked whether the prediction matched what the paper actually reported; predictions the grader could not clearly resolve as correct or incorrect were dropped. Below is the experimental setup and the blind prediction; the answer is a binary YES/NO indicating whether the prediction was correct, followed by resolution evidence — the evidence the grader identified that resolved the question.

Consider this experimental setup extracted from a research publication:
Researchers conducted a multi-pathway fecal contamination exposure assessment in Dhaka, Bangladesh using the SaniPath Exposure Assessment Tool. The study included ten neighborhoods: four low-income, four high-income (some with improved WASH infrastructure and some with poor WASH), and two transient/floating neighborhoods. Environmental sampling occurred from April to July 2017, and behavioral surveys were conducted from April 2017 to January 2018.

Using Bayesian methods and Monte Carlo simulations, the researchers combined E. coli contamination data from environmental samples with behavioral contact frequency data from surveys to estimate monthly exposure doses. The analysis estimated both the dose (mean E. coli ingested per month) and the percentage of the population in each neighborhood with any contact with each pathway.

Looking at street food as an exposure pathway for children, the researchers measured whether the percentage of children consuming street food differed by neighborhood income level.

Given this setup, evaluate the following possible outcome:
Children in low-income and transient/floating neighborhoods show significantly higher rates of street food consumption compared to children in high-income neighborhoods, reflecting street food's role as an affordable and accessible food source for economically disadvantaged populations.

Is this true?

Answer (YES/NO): YES